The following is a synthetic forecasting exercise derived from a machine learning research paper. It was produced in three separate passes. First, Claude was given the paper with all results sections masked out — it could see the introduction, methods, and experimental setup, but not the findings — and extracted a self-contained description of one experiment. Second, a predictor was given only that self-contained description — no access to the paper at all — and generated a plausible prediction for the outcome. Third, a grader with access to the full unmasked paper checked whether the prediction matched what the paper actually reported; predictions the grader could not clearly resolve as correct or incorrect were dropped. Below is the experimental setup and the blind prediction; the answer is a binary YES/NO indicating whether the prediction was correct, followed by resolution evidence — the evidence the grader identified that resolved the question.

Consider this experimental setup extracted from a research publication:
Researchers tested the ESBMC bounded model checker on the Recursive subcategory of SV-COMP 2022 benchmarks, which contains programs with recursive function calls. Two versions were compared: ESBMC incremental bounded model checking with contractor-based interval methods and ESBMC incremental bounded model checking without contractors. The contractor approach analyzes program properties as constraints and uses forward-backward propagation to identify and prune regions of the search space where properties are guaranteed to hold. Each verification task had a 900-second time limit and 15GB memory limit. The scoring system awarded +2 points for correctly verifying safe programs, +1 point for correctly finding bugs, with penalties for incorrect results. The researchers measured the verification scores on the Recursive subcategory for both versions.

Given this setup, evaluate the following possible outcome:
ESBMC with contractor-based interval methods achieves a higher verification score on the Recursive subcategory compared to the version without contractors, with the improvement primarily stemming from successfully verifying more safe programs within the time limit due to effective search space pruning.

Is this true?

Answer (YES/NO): NO